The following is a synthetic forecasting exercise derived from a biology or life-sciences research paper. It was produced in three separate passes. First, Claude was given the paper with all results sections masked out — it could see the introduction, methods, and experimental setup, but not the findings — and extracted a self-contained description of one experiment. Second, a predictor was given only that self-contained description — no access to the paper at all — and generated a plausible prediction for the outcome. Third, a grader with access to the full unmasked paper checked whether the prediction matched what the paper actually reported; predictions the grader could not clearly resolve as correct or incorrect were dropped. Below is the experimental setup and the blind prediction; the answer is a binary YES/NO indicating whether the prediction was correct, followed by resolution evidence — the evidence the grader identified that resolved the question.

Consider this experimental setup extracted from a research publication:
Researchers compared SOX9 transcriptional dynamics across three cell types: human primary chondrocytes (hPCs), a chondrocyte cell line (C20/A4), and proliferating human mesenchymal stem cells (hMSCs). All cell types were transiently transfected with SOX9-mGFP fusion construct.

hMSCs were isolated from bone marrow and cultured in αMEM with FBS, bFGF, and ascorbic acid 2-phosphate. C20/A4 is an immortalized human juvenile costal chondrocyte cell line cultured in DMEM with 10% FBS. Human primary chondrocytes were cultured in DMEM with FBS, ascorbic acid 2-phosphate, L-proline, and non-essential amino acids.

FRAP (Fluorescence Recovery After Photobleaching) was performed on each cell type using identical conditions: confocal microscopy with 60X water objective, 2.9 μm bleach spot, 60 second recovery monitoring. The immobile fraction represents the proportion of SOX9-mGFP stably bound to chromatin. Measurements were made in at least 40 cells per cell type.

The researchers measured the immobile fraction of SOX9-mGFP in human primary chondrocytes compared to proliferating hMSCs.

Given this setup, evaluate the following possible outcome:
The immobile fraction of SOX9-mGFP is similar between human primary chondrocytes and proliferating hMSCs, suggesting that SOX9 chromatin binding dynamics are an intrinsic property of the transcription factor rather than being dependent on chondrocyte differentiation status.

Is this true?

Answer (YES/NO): NO